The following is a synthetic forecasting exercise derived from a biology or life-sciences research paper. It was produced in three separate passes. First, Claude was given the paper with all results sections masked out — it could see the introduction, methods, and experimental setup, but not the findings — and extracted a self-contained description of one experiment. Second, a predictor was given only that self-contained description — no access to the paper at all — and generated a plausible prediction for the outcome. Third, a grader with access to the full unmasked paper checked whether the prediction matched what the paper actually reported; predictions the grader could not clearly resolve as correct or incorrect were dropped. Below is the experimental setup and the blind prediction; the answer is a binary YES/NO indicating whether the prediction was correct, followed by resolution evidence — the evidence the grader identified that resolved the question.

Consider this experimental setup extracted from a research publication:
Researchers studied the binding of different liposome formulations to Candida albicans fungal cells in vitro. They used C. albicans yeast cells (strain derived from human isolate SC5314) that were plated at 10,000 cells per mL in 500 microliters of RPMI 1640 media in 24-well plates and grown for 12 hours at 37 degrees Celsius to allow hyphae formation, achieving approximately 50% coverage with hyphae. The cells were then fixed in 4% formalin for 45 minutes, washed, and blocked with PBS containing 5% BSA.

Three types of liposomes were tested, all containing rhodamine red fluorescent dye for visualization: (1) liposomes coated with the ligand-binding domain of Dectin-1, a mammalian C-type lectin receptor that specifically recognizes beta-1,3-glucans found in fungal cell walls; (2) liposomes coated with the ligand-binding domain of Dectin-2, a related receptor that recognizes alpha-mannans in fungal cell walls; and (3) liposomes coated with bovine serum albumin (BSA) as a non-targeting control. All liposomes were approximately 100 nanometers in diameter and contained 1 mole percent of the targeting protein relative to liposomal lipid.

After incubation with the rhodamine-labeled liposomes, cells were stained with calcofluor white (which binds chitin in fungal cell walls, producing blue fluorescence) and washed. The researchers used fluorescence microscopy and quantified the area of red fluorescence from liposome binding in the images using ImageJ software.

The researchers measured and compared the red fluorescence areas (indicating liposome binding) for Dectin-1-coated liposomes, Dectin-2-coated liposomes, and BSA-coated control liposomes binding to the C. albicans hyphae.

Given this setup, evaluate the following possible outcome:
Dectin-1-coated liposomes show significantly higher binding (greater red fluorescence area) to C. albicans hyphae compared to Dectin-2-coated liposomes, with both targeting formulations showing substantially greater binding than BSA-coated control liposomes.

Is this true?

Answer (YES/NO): NO